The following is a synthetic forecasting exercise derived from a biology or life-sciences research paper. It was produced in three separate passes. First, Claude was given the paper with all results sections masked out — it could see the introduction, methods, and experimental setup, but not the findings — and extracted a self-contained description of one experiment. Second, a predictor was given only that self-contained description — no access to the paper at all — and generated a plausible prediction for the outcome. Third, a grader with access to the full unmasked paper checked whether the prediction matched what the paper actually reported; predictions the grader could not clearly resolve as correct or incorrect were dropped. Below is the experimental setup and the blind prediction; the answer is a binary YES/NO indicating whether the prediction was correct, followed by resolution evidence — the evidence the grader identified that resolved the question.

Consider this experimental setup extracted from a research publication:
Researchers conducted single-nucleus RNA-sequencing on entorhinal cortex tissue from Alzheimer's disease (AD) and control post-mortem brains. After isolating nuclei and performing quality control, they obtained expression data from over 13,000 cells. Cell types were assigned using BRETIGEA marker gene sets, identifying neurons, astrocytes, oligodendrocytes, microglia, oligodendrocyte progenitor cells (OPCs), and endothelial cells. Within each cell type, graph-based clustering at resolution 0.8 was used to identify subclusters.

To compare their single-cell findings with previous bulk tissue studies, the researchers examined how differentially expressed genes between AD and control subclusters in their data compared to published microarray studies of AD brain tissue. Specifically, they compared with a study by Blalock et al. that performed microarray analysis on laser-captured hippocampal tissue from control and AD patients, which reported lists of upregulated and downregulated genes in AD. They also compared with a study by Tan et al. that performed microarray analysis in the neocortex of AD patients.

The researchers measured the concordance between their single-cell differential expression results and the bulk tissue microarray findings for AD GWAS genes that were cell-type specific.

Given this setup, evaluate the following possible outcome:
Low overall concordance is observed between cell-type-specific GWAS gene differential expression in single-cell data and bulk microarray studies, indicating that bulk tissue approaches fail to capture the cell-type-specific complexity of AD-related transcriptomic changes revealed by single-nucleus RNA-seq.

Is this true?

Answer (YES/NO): NO